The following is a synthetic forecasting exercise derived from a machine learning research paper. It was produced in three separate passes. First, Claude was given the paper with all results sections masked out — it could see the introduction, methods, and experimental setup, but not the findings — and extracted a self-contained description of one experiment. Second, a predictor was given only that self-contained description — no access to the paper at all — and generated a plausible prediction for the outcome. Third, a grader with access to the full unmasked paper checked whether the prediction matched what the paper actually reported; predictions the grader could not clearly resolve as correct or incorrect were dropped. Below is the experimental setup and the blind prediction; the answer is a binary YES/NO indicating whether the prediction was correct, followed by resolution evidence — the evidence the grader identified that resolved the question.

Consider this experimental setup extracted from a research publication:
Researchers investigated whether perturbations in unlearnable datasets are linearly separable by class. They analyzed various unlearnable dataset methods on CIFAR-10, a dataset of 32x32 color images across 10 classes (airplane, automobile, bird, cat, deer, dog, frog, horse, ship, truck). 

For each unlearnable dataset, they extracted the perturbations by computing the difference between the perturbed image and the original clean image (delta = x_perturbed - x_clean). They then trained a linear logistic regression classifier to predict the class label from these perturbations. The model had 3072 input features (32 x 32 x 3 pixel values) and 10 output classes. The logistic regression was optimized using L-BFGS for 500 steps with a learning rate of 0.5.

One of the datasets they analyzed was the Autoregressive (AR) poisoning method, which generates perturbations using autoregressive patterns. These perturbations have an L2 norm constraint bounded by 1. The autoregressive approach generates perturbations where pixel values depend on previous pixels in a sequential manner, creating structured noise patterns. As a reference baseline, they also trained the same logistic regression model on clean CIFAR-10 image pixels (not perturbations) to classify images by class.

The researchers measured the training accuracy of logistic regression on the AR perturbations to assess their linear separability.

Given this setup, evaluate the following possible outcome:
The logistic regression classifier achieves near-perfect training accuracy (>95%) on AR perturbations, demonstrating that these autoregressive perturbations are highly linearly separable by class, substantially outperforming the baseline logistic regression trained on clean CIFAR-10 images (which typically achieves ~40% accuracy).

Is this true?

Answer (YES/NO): NO